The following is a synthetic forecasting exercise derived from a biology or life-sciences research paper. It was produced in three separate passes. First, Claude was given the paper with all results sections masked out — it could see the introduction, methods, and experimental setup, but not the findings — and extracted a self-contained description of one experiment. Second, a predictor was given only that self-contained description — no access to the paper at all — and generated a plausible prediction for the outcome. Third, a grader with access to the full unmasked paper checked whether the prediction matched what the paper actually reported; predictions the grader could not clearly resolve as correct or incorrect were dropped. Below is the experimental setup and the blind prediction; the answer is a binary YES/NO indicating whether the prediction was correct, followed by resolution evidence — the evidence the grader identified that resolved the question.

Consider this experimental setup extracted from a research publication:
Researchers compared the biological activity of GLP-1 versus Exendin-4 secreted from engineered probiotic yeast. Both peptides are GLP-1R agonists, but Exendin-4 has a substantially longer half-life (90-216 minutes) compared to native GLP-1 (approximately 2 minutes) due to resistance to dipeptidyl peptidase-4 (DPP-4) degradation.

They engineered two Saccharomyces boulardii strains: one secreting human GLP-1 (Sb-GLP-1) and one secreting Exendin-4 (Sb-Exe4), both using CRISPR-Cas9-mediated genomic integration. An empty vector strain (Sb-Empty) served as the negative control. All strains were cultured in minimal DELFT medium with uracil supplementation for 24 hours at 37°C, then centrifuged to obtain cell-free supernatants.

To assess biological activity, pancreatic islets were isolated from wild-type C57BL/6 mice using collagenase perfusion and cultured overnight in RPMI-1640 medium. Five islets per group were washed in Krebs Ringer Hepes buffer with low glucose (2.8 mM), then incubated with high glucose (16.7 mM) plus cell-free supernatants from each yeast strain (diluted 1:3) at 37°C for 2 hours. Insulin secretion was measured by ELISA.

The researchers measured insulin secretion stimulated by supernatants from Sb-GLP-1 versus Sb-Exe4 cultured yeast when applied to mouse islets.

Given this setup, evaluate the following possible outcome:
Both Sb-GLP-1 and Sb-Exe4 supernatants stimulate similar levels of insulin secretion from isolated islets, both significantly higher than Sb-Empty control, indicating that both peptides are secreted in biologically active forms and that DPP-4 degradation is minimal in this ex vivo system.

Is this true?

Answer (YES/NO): NO